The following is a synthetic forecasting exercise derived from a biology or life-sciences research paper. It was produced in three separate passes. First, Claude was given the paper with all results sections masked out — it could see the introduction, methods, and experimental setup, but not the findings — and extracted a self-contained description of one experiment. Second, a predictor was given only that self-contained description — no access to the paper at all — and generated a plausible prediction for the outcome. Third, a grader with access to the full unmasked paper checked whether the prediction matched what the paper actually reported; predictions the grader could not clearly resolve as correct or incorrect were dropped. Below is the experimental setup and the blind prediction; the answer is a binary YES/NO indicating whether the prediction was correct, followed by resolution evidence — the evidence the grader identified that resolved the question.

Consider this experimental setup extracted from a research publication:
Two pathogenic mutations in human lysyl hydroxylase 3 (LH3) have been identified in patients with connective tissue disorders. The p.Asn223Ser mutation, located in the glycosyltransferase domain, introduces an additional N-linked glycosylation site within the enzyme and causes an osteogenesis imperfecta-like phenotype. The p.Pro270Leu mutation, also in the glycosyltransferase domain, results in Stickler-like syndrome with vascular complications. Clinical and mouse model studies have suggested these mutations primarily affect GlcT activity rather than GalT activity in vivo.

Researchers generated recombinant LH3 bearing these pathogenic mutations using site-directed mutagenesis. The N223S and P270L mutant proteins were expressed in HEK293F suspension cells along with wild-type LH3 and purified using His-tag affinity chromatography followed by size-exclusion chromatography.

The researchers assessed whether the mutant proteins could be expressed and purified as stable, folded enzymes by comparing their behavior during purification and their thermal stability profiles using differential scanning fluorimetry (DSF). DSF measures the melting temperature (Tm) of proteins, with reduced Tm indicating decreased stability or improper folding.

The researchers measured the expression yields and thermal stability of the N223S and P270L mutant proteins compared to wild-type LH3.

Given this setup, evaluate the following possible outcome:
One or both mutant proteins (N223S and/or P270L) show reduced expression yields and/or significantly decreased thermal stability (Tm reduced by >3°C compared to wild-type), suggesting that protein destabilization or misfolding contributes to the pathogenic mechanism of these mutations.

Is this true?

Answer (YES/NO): YES